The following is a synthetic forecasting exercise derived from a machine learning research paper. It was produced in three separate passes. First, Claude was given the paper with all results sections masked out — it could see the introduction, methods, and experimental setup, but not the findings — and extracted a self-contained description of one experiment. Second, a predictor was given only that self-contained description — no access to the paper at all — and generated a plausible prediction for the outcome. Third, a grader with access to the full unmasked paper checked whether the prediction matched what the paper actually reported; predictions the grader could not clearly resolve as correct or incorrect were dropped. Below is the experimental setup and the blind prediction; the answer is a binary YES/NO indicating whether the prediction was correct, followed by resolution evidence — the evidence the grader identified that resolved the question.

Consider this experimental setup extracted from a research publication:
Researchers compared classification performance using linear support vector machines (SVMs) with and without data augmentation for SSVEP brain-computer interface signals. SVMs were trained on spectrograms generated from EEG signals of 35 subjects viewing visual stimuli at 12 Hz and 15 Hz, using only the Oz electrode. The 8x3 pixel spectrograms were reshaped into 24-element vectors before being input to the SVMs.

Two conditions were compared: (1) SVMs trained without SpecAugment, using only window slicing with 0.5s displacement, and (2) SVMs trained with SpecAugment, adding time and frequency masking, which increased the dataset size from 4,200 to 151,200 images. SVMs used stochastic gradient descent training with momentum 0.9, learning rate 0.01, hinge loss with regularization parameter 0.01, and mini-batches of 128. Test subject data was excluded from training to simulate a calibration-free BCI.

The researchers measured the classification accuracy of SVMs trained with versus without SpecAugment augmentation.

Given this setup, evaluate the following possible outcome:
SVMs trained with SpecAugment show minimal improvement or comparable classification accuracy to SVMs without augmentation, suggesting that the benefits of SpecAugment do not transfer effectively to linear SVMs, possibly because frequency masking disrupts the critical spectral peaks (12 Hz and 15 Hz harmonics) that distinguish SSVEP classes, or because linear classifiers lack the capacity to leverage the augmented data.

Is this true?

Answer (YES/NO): YES